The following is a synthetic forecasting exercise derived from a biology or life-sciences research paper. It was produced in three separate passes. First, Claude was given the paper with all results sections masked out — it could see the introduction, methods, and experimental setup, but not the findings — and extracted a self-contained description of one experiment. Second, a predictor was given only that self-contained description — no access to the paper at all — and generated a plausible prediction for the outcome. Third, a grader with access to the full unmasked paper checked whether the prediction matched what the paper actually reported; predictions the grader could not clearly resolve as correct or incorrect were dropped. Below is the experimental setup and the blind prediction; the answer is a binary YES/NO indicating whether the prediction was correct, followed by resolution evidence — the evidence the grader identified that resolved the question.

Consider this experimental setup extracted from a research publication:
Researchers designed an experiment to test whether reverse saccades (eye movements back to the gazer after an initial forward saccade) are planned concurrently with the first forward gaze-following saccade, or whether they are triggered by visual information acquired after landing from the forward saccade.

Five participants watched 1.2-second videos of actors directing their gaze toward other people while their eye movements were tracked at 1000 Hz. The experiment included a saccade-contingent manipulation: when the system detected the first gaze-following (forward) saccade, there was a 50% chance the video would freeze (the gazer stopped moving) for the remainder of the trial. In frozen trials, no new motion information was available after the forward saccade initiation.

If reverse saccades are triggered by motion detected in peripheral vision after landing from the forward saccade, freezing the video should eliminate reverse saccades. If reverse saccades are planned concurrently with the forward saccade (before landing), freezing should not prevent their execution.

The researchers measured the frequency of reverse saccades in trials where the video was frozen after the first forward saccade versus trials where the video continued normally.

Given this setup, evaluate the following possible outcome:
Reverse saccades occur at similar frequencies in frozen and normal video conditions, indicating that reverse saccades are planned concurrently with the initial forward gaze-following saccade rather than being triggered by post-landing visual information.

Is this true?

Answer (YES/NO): YES